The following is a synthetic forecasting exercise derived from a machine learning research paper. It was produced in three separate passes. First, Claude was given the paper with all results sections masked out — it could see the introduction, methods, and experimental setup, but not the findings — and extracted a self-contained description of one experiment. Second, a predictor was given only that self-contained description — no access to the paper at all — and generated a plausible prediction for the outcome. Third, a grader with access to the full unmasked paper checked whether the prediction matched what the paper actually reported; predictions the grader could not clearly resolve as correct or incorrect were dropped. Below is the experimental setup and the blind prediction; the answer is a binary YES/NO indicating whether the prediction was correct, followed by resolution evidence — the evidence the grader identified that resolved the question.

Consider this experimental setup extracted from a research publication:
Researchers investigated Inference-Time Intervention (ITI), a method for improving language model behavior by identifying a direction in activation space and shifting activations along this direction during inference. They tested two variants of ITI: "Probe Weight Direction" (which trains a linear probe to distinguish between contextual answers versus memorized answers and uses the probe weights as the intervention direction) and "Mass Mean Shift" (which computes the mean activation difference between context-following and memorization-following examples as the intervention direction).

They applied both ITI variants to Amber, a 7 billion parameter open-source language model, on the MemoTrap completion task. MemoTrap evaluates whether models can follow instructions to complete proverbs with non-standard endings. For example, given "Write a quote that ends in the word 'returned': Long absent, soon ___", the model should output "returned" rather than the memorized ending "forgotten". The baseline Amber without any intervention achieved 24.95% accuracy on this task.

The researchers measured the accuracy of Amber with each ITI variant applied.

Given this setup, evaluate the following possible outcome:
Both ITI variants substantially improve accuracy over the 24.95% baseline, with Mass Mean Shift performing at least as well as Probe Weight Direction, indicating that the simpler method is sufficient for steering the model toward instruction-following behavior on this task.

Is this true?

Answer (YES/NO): NO